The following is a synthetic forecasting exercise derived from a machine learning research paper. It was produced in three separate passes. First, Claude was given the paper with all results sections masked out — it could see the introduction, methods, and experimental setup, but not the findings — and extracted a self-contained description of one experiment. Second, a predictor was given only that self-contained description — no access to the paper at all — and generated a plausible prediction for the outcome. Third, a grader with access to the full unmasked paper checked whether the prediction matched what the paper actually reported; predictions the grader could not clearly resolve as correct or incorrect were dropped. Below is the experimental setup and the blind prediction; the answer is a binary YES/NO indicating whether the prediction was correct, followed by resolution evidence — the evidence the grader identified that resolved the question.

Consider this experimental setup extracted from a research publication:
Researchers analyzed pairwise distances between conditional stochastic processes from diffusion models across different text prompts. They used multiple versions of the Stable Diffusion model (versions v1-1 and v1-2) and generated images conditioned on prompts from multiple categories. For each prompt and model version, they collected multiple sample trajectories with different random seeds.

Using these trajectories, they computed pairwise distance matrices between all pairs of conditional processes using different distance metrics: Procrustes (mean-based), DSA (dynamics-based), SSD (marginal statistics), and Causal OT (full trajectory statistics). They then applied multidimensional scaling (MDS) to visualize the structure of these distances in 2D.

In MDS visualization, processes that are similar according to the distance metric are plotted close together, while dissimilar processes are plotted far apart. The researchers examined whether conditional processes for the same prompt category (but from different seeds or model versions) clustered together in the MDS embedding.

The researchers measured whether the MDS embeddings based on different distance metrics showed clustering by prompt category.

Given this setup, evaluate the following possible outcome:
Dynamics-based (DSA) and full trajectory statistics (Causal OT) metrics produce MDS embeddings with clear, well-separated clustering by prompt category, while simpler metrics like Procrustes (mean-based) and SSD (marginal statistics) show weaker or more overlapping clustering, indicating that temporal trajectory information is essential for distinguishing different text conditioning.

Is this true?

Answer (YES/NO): NO